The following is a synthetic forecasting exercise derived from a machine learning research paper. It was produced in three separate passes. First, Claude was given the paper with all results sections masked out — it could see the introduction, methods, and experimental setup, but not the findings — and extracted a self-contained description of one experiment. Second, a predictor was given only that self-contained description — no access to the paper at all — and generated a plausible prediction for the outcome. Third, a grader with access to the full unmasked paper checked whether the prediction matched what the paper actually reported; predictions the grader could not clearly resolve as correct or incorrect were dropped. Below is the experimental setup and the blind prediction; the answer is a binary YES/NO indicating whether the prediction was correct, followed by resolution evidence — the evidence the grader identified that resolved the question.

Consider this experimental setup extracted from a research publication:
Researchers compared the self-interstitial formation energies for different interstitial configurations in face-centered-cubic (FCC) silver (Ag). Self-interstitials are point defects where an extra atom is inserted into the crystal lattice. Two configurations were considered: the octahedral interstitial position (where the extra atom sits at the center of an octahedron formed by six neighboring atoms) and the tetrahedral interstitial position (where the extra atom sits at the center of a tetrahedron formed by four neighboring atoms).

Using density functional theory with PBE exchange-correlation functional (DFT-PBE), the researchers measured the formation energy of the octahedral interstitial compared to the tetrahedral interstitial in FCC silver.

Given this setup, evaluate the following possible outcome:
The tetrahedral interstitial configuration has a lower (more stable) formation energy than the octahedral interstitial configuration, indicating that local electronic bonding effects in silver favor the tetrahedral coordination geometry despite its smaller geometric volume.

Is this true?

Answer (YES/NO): NO